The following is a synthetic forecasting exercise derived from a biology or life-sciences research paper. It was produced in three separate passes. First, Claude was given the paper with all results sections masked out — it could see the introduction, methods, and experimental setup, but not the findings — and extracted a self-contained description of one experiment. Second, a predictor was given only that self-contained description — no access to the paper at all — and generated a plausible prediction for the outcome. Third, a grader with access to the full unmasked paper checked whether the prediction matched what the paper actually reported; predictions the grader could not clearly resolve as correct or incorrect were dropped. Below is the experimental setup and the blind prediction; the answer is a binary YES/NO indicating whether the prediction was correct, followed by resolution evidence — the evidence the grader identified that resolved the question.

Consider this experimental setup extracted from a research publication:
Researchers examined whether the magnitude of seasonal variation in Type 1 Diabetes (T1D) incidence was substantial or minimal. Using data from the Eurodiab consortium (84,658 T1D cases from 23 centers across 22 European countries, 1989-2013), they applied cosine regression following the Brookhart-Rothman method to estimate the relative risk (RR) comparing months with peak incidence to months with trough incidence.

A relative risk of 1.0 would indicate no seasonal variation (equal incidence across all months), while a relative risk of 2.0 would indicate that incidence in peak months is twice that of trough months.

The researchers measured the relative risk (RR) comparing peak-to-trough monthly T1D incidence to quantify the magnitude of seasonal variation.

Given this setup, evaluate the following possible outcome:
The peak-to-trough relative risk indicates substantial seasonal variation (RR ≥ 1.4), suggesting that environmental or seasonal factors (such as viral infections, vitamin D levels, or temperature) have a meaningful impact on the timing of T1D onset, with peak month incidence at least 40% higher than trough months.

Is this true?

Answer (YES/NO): YES